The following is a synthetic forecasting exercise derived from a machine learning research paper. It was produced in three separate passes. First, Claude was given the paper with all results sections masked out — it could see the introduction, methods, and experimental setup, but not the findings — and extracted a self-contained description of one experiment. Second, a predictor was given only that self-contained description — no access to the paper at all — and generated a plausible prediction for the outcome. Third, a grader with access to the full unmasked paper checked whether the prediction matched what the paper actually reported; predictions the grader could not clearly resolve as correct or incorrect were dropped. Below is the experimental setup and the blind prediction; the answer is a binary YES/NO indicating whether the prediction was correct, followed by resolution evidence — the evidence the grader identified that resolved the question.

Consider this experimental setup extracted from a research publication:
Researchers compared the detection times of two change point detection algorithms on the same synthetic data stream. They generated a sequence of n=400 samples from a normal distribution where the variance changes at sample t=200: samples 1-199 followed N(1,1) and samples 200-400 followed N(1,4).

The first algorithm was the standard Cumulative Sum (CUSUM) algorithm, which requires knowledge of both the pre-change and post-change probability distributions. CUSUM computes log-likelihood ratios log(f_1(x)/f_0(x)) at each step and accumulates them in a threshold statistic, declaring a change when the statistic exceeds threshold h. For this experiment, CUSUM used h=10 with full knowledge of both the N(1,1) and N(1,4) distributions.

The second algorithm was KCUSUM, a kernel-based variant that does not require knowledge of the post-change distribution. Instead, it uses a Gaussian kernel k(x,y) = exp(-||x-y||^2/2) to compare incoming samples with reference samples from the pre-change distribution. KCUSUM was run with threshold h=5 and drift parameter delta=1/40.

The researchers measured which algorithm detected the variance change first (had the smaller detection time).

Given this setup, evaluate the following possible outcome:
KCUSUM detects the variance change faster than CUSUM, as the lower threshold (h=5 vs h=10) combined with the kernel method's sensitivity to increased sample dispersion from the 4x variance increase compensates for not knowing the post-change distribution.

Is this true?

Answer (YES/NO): NO